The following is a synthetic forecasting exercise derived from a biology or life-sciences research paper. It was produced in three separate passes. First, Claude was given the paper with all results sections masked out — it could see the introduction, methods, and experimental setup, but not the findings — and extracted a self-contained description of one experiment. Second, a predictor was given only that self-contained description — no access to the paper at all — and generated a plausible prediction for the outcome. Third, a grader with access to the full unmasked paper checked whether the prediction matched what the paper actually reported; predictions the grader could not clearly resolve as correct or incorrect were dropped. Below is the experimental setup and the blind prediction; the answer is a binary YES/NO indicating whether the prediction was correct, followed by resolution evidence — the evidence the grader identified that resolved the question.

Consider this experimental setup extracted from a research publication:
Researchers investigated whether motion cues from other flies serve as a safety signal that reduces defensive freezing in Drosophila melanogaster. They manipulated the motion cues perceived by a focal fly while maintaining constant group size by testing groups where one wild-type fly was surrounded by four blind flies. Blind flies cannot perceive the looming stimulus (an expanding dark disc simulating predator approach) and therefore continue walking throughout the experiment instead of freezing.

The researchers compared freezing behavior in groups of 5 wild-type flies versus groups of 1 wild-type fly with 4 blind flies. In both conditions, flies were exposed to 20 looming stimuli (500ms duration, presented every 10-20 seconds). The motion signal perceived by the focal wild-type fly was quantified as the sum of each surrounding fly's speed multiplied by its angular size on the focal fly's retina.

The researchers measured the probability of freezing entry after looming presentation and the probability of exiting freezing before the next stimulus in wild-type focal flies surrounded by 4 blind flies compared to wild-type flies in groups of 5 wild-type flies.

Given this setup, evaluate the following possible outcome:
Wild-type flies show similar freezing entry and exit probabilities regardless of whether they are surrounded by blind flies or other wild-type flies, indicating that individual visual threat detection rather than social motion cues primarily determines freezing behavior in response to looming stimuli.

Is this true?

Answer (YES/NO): NO